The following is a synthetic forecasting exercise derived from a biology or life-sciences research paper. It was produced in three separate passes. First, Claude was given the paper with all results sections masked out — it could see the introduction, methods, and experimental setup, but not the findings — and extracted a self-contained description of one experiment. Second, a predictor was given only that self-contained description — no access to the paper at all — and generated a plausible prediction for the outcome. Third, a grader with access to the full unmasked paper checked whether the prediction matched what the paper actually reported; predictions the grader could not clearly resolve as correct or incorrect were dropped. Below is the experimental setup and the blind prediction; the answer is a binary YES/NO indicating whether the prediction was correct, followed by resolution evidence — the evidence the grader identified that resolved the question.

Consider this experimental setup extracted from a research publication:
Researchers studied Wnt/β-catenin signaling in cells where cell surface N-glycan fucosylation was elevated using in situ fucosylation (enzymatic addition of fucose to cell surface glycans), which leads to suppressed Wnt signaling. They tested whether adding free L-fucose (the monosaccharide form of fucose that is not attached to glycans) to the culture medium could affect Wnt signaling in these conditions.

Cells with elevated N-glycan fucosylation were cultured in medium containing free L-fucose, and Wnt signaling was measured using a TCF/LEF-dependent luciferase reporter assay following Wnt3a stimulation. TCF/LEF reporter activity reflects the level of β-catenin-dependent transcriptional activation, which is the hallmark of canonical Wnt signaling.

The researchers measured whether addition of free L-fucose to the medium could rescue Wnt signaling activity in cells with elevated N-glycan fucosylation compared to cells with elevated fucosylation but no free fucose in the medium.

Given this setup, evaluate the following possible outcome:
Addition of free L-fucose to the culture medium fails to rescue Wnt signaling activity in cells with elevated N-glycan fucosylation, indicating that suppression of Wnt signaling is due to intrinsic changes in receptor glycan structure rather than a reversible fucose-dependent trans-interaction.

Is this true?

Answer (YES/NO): NO